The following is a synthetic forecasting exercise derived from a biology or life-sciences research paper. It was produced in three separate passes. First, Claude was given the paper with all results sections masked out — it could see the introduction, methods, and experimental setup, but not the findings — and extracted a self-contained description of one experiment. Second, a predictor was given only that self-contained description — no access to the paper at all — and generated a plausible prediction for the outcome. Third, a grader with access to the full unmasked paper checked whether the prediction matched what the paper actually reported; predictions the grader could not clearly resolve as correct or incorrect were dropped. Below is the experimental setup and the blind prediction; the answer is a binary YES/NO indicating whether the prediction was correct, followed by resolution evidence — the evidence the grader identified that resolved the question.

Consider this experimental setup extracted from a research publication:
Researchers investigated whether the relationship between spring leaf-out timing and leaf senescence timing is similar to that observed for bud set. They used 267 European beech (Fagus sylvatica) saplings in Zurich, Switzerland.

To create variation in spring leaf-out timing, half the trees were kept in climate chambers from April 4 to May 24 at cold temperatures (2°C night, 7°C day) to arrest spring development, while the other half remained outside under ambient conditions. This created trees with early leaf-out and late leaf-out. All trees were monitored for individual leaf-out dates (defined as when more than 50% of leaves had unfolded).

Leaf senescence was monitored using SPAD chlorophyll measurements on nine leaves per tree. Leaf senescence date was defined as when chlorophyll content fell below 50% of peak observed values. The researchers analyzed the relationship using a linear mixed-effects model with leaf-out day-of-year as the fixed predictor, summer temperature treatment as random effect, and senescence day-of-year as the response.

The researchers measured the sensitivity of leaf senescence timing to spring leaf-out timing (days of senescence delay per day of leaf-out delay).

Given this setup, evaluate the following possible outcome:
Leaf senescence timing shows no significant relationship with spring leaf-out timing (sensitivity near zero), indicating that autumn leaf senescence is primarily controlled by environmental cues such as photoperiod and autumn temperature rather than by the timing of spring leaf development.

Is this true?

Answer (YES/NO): NO